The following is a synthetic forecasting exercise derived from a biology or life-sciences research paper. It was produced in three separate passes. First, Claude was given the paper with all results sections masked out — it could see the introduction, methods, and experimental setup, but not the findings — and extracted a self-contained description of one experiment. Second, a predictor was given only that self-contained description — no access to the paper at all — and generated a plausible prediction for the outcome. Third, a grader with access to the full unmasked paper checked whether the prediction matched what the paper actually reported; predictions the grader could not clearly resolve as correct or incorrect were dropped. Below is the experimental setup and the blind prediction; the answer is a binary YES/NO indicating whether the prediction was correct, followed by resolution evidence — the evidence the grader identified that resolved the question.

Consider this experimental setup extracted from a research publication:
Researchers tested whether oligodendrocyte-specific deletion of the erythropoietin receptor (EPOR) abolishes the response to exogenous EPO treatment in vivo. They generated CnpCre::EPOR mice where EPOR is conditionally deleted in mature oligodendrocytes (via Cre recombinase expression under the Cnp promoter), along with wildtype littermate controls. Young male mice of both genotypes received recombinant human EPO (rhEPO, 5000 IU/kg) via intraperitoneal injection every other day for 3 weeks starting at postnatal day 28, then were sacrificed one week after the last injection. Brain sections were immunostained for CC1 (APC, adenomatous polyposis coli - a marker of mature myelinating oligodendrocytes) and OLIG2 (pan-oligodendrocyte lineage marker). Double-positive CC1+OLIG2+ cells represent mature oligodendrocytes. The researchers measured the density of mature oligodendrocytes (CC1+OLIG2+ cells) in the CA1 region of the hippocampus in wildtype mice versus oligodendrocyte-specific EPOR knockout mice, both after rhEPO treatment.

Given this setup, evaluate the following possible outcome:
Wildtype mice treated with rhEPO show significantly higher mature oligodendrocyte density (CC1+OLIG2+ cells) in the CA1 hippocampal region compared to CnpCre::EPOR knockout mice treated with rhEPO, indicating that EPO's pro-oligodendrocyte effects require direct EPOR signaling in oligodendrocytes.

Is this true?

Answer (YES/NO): YES